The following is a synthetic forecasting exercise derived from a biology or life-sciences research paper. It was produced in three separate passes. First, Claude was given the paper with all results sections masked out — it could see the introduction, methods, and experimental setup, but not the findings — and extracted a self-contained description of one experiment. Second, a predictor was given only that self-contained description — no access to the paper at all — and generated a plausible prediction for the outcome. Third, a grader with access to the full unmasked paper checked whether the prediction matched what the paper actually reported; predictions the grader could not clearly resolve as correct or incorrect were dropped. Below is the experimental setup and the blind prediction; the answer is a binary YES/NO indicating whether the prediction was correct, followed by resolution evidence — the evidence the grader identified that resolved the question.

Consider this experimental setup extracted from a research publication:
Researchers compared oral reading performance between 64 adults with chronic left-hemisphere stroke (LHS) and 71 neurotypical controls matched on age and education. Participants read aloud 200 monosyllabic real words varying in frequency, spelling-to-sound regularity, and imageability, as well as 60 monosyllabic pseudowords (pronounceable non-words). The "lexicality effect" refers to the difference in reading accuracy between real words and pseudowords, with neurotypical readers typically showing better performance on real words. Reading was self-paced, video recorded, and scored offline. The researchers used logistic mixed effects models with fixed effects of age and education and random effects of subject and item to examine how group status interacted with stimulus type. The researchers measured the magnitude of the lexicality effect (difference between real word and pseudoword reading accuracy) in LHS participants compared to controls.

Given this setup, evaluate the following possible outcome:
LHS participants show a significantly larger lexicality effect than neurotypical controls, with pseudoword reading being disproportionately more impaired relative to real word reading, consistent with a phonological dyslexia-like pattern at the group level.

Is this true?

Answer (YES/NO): YES